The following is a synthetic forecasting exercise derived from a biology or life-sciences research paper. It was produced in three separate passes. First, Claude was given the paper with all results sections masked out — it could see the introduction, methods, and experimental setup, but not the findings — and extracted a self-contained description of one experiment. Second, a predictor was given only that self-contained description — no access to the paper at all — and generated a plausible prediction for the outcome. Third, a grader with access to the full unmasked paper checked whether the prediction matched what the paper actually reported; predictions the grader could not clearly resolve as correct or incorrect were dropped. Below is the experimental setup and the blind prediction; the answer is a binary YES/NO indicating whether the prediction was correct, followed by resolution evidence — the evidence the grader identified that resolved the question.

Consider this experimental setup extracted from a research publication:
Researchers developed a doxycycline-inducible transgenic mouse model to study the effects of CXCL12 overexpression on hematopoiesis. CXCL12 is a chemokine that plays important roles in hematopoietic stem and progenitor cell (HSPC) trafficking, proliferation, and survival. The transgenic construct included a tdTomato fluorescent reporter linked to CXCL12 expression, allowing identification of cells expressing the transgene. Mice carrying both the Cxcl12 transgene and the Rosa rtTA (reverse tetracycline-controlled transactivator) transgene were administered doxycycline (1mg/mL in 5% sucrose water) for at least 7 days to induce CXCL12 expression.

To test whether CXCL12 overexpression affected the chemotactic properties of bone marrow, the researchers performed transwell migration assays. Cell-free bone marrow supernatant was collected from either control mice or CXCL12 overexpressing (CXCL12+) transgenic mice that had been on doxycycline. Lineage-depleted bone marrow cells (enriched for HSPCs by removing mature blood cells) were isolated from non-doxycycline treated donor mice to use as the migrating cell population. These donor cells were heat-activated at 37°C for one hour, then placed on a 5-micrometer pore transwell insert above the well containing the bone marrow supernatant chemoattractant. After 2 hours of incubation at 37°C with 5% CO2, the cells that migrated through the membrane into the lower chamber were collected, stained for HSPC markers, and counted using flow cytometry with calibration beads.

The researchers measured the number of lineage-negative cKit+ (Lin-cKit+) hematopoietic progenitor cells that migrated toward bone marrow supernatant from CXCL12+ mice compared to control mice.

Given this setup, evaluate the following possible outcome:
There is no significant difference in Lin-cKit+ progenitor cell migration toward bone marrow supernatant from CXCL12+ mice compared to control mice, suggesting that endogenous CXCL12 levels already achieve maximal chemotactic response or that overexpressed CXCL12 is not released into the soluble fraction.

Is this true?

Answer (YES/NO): NO